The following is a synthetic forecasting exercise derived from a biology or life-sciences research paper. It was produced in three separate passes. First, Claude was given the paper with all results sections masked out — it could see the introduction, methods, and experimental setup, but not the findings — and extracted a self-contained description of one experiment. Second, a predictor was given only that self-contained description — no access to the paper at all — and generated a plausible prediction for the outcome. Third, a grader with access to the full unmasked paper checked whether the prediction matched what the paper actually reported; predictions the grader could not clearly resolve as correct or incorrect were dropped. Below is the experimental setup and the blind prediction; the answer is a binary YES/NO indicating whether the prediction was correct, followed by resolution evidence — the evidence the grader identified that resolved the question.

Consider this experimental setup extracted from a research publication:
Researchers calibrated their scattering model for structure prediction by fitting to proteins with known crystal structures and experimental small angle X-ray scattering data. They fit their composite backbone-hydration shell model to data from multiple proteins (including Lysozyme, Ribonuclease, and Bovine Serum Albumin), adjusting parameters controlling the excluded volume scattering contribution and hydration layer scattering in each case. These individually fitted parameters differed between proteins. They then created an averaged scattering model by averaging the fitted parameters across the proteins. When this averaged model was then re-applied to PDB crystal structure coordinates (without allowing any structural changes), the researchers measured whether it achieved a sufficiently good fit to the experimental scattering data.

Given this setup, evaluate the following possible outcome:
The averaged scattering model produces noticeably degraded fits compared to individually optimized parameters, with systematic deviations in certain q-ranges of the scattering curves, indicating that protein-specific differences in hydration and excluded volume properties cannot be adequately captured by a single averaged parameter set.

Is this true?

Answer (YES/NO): NO